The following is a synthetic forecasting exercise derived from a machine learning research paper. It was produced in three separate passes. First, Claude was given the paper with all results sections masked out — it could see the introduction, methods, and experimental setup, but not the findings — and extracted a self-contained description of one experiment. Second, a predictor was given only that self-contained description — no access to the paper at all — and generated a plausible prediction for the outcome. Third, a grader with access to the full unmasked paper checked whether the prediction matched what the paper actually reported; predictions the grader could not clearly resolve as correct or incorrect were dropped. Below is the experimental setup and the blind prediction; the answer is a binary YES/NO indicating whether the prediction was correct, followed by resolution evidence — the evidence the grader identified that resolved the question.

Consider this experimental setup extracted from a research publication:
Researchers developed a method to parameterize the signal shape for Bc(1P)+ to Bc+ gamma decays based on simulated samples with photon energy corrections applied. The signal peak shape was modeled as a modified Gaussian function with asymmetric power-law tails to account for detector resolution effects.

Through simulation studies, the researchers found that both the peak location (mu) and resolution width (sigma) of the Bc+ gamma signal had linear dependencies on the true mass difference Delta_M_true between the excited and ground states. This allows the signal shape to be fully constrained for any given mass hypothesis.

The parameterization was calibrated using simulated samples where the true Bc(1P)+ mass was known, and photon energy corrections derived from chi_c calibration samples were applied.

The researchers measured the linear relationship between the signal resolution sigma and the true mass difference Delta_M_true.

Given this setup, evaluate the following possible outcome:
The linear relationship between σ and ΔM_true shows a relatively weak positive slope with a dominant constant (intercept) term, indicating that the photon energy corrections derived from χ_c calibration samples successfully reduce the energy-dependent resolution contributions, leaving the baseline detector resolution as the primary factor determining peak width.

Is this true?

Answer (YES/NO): NO